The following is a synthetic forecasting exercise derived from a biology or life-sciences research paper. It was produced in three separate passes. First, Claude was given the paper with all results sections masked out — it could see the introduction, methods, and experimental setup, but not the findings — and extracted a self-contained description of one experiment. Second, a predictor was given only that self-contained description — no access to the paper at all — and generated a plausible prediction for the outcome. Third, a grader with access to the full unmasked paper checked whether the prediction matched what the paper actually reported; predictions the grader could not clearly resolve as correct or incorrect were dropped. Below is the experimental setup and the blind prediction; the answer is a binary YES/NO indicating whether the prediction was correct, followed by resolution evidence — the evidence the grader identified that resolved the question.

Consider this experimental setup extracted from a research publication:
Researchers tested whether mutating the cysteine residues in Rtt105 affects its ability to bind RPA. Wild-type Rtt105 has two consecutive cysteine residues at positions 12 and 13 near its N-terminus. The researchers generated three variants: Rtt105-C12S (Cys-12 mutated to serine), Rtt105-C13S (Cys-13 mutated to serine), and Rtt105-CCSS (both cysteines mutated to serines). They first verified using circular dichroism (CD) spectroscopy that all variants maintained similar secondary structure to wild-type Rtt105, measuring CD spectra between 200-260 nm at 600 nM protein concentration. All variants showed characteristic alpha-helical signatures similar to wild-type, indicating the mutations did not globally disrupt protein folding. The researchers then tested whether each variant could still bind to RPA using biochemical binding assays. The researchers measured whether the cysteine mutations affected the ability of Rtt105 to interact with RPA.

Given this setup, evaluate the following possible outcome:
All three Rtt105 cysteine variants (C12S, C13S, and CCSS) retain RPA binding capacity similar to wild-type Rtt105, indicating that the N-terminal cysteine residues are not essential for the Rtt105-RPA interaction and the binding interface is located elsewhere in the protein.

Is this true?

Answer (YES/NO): YES